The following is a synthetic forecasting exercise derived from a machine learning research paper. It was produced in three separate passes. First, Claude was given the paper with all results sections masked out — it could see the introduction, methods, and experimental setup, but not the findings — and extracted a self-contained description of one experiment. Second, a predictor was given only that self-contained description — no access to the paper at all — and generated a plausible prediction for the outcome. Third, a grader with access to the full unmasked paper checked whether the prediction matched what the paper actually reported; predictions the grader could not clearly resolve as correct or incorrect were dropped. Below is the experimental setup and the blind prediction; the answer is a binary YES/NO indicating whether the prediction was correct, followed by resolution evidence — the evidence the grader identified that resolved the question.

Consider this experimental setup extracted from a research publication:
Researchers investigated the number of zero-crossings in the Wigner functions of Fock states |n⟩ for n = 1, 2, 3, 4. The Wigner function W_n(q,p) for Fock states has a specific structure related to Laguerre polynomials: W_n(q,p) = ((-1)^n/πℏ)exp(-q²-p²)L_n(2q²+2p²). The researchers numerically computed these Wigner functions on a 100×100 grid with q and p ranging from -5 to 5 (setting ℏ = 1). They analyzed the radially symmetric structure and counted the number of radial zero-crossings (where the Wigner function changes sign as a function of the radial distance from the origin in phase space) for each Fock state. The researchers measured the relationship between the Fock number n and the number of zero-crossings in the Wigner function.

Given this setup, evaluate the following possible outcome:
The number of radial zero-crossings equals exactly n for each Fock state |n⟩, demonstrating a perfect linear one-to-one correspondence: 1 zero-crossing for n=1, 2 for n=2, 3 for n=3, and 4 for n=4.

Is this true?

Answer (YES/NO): YES